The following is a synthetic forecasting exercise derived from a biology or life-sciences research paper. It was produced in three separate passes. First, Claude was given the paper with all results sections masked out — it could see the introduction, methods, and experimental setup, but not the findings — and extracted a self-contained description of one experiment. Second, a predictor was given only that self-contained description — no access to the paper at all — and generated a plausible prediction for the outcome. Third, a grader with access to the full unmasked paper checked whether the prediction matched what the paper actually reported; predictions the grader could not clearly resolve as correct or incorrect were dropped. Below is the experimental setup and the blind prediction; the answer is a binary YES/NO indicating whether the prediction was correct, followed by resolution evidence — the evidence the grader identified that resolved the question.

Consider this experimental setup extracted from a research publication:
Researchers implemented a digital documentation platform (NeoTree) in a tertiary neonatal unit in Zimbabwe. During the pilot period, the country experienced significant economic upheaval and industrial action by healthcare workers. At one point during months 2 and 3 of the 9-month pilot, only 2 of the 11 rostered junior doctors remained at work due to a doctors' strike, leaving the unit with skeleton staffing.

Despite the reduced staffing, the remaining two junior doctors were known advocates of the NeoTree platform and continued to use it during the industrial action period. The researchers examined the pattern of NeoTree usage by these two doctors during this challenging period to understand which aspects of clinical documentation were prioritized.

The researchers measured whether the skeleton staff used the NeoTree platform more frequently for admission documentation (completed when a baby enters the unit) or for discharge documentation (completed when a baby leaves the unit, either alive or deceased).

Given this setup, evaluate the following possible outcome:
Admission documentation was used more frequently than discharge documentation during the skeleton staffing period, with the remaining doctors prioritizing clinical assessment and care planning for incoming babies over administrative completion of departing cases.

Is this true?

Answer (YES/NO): NO